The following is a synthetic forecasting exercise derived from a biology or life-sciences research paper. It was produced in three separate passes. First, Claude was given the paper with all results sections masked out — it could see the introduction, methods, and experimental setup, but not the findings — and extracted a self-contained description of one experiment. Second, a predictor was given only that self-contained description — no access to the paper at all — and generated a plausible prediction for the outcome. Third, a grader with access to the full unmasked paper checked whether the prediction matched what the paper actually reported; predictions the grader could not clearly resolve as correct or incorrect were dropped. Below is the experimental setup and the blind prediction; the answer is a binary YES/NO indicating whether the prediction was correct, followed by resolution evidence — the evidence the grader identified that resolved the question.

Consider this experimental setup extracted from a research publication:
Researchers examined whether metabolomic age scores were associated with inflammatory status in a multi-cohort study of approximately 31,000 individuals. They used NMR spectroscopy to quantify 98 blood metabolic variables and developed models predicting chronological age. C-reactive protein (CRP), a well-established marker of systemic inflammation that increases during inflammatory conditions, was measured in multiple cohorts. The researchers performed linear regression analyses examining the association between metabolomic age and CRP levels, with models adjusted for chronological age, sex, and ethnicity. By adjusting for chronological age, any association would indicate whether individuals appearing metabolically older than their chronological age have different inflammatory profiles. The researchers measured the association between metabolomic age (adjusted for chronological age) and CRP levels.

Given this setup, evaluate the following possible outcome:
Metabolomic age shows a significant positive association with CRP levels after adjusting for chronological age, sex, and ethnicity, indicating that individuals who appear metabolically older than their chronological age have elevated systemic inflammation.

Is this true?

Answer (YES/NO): YES